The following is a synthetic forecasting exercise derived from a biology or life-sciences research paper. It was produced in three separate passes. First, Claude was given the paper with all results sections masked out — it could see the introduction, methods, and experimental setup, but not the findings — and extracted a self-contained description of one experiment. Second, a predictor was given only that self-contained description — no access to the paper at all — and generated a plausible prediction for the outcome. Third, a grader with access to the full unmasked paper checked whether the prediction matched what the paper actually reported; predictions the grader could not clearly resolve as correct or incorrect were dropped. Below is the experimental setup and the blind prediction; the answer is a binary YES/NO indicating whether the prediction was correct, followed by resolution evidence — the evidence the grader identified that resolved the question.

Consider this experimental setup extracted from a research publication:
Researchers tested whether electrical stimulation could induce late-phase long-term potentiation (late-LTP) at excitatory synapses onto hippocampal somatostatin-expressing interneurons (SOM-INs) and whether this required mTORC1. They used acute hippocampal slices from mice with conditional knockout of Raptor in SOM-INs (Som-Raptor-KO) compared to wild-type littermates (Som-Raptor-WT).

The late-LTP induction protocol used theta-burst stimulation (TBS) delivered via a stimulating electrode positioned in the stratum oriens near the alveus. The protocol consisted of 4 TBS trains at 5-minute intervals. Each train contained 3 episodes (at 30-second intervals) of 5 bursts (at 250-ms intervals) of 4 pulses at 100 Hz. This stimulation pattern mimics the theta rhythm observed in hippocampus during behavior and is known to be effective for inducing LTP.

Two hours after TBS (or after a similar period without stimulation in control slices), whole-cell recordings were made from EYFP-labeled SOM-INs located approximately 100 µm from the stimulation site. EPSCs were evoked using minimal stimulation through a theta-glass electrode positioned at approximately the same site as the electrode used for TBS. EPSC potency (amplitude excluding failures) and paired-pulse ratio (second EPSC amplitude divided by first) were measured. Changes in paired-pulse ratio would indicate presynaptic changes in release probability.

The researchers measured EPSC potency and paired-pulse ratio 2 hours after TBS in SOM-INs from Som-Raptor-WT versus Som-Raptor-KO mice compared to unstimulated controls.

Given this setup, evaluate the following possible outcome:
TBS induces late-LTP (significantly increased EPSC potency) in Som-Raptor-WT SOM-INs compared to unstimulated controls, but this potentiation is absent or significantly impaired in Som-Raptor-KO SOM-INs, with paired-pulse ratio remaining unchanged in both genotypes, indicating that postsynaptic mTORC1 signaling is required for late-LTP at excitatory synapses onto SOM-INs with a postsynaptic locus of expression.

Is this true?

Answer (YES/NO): NO